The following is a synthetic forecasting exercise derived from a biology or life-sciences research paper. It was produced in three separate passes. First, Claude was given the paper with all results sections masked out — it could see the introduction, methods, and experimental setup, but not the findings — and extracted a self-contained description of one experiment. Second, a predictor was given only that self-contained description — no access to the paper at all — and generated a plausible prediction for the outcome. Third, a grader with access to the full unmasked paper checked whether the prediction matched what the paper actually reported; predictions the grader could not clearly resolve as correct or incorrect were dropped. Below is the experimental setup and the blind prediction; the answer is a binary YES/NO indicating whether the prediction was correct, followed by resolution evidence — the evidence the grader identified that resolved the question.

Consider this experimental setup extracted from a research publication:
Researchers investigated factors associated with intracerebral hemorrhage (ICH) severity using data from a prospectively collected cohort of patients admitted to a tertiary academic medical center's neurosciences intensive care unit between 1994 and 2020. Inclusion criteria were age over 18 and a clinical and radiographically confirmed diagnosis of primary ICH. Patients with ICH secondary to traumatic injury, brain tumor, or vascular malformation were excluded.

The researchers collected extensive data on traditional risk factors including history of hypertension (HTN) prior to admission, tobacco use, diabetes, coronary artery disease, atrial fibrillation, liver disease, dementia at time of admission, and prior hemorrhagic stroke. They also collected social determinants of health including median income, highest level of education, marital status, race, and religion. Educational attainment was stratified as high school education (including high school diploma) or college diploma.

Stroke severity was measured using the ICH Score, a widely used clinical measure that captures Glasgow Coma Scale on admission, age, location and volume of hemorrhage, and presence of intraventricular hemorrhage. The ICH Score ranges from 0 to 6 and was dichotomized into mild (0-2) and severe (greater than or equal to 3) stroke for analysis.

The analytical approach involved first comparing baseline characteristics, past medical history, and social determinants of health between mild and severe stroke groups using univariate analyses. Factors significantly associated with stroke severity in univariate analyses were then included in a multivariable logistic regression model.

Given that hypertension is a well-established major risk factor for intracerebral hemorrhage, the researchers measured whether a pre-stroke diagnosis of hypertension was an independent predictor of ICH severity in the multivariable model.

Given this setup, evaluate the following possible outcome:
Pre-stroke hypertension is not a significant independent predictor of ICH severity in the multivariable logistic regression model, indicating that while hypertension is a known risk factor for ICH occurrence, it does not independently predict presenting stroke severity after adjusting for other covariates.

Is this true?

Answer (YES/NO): YES